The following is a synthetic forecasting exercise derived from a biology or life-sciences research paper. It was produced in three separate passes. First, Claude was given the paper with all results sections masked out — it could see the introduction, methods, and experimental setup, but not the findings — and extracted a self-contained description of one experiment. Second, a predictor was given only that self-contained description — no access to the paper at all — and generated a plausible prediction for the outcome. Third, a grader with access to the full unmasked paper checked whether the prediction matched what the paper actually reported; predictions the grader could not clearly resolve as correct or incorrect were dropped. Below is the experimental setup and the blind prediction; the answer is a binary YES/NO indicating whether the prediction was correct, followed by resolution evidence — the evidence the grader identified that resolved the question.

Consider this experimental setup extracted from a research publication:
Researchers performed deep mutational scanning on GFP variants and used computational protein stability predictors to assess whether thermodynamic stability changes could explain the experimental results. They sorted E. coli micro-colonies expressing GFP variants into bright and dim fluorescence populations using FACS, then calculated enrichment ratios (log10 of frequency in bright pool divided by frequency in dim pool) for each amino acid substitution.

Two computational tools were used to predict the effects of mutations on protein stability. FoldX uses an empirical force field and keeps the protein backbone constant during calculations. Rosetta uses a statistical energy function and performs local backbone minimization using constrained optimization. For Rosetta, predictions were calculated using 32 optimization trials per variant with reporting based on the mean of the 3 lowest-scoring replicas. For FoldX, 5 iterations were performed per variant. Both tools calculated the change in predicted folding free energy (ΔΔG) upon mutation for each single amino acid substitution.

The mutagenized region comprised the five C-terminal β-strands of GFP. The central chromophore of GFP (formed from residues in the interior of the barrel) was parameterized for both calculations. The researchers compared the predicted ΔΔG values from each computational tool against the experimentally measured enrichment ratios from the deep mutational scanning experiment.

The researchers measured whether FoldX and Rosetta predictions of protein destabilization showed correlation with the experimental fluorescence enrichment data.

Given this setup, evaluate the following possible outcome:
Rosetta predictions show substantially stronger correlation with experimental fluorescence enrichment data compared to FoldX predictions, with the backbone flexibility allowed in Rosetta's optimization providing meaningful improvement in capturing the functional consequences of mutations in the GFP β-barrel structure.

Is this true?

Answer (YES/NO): NO